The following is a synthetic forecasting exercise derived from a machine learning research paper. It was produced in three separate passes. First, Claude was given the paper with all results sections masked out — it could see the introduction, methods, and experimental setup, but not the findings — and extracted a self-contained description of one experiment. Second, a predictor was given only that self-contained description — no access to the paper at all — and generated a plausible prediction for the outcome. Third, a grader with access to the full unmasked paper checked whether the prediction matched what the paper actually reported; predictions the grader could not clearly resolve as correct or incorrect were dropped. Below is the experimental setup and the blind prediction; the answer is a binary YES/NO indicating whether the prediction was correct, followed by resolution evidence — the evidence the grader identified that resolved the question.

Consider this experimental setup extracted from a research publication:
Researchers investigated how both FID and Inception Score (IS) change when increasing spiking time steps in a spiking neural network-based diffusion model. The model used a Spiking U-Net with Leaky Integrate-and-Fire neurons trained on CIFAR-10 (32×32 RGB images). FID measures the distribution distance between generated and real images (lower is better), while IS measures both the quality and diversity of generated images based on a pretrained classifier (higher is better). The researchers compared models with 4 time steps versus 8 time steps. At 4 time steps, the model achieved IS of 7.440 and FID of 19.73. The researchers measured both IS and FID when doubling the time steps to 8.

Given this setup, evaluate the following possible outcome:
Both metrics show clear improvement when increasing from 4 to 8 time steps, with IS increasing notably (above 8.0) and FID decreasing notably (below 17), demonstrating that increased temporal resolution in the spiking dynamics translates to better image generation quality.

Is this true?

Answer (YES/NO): NO